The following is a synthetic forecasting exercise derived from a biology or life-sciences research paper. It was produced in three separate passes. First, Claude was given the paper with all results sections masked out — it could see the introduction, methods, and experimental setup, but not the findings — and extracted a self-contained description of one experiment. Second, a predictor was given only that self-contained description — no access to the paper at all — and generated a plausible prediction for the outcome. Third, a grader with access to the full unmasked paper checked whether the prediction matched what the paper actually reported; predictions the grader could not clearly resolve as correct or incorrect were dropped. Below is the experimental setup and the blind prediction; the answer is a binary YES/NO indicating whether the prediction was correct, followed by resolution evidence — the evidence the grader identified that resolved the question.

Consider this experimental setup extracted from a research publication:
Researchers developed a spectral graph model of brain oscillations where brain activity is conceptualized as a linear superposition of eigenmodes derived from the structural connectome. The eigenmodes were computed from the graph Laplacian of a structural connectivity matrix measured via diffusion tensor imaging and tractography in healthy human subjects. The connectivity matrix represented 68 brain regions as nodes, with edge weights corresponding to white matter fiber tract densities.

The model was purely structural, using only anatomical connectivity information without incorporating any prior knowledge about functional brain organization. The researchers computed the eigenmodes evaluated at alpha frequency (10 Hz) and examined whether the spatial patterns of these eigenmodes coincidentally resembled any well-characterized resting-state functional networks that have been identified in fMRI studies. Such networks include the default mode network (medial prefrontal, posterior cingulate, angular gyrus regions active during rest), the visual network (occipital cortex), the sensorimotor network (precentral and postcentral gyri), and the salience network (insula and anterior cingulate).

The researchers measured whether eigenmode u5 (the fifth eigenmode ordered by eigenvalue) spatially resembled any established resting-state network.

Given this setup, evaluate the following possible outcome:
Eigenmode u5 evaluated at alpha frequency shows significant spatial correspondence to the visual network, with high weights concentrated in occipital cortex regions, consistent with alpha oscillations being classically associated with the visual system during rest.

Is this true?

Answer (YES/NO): NO